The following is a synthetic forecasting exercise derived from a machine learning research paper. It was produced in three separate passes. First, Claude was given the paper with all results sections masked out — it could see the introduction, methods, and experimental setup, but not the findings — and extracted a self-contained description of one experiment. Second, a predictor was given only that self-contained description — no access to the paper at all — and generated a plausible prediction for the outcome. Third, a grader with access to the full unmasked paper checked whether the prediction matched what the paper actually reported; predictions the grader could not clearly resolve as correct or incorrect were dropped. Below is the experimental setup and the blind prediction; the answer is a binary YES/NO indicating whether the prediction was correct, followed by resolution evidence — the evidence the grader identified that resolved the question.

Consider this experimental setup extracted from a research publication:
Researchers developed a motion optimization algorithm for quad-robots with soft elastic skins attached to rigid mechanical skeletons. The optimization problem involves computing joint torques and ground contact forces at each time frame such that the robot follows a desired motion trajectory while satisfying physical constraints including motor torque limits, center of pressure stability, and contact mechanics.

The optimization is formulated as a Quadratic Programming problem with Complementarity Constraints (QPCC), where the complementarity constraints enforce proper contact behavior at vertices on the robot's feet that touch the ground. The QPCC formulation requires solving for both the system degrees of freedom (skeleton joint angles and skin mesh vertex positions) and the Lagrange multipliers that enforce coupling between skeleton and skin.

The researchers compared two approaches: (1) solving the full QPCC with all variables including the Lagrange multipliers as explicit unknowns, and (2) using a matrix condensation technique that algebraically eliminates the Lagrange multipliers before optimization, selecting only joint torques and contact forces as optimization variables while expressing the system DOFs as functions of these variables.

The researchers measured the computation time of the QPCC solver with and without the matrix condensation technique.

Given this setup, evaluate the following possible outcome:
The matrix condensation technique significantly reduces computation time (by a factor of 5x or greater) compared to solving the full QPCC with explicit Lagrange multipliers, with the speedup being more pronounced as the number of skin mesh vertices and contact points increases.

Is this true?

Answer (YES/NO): YES